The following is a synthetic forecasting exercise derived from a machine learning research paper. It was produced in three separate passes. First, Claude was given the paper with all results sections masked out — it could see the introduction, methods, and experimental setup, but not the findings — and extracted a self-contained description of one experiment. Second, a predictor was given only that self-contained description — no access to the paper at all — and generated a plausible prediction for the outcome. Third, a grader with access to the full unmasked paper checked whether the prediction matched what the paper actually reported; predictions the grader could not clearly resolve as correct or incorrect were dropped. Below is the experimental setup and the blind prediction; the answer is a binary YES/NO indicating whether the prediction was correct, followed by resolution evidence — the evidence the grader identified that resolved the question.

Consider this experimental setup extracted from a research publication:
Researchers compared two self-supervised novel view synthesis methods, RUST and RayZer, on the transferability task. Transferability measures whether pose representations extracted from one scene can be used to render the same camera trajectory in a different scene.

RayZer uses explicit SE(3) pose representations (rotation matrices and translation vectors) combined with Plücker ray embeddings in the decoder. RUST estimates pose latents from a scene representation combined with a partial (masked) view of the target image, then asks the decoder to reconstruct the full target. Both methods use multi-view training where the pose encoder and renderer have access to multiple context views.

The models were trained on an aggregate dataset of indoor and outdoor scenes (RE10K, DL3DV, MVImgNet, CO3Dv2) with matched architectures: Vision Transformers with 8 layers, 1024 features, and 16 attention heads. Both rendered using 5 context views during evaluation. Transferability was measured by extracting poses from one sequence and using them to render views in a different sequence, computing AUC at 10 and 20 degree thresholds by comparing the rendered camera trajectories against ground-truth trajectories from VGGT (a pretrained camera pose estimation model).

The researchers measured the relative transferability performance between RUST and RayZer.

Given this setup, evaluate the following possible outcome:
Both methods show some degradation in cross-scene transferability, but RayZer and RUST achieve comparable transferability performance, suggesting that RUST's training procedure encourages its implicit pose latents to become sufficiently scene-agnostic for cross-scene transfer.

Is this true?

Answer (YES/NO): NO